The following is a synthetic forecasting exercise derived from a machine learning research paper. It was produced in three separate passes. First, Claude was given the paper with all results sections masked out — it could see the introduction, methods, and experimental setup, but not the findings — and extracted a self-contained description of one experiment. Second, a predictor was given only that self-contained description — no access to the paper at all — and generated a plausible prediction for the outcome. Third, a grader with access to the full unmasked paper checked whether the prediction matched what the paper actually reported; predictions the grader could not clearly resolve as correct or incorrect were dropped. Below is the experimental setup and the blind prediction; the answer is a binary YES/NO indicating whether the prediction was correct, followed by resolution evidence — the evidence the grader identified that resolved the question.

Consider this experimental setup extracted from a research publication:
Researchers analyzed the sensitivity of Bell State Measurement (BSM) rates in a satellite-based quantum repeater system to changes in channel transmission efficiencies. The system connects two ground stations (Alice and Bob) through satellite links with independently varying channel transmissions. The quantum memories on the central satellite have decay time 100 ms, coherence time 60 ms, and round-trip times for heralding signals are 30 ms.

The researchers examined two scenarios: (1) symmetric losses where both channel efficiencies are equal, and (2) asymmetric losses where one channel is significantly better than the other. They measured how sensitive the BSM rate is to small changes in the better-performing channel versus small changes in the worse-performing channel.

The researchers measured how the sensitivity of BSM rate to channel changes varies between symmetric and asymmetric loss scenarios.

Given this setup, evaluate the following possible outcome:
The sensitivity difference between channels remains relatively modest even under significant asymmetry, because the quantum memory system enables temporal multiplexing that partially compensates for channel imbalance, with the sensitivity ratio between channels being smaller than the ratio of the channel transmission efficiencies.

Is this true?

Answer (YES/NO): NO